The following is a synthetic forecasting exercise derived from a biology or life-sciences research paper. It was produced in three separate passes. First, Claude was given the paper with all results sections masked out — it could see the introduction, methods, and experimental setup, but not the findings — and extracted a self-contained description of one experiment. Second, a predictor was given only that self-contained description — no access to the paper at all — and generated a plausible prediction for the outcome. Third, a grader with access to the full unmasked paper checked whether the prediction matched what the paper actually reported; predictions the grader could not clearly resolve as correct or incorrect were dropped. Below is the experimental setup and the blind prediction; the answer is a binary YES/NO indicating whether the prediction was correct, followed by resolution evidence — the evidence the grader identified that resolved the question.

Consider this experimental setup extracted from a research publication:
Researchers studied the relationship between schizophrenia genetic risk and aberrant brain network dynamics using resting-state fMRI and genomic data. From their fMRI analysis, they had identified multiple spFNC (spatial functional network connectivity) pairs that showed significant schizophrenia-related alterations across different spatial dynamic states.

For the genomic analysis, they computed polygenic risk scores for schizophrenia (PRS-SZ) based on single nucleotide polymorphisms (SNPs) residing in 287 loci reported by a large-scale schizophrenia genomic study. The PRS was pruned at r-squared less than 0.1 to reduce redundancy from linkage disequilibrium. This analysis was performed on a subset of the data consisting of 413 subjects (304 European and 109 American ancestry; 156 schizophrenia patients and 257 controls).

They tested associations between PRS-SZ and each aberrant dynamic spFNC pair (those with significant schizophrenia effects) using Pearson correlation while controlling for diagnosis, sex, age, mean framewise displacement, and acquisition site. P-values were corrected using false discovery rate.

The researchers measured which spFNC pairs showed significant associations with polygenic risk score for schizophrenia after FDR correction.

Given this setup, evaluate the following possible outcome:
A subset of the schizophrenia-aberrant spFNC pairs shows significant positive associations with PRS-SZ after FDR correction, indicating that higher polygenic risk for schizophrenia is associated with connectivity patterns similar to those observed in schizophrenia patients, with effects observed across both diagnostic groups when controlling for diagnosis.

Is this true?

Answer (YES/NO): NO